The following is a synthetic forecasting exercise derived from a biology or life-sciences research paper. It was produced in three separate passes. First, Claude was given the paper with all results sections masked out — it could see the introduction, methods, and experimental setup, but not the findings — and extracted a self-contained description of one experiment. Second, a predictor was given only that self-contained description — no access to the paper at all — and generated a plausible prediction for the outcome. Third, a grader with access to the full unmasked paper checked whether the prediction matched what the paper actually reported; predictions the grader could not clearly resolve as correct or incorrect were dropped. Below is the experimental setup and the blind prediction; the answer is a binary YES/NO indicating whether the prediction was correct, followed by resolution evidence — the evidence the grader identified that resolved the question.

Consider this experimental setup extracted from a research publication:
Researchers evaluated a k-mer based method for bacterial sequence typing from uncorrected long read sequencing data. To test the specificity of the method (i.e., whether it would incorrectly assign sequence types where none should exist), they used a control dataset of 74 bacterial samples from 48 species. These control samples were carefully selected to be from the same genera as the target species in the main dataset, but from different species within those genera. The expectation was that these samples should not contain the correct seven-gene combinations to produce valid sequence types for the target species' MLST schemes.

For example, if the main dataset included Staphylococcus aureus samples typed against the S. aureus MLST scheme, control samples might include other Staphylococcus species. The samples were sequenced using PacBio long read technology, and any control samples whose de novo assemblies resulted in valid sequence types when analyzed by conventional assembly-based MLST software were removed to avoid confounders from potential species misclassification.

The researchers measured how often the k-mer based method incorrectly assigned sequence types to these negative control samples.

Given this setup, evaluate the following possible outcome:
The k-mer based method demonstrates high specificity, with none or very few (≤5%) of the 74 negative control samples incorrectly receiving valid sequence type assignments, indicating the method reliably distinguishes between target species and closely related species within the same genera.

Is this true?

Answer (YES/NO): YES